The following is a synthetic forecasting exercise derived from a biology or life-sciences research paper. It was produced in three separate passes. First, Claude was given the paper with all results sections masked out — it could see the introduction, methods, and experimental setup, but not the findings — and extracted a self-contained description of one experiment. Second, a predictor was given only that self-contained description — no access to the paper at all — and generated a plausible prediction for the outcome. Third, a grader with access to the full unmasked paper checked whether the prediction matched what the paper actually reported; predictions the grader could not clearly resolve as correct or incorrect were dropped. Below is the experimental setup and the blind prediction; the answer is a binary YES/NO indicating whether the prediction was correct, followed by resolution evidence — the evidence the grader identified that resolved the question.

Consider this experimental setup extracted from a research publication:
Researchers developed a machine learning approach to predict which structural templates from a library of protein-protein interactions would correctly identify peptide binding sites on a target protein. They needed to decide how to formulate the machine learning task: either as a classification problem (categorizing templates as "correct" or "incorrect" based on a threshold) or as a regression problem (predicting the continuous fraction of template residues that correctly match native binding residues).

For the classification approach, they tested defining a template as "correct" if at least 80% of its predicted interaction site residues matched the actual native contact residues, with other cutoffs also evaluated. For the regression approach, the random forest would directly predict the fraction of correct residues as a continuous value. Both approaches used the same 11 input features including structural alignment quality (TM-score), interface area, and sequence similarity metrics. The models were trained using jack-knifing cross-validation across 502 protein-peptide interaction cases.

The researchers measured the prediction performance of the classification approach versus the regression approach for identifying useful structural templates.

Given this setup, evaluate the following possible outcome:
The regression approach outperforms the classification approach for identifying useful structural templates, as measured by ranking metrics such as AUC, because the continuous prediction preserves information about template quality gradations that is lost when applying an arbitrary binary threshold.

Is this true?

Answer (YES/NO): NO